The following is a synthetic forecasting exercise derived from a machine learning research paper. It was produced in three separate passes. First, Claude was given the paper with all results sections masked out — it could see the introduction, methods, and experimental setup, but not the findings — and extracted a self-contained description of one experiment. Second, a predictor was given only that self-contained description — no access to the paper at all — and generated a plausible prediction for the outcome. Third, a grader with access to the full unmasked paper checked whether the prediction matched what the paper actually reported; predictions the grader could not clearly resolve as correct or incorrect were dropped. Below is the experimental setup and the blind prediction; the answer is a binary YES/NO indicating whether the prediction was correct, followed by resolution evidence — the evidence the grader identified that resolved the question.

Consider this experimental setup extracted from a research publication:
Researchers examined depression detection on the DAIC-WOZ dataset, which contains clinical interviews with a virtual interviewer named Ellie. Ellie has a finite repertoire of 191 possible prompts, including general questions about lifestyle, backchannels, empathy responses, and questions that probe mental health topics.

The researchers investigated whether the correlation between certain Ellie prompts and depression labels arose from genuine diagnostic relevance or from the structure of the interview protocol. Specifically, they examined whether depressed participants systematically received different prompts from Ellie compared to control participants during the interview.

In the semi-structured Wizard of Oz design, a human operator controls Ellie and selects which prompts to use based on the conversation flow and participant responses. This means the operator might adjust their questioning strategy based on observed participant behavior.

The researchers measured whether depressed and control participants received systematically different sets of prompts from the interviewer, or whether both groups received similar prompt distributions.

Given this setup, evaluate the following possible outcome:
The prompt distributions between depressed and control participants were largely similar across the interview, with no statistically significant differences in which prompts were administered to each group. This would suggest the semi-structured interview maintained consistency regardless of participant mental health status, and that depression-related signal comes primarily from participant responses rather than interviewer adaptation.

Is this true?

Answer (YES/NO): NO